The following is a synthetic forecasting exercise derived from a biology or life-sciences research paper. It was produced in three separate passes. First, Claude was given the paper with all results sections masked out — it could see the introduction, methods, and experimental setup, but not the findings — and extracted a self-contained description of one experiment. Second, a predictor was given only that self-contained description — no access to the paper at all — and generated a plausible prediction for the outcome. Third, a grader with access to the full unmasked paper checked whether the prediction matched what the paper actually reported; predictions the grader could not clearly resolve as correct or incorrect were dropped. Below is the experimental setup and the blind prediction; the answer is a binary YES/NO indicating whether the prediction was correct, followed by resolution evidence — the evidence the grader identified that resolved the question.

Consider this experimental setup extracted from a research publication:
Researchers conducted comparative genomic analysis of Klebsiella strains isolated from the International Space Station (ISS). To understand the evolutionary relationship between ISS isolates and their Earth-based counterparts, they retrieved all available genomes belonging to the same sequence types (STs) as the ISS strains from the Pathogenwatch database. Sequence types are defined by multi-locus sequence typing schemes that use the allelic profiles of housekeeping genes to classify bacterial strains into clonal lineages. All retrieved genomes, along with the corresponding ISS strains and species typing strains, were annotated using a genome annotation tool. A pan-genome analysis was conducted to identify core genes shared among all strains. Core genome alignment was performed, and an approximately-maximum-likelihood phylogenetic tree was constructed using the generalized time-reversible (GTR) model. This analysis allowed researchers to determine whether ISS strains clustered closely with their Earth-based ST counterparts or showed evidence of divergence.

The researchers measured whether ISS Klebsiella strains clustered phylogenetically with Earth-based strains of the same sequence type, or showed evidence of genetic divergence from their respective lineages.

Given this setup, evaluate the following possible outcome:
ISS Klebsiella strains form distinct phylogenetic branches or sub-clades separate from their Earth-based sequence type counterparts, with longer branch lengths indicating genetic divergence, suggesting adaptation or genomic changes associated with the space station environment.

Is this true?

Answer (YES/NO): YES